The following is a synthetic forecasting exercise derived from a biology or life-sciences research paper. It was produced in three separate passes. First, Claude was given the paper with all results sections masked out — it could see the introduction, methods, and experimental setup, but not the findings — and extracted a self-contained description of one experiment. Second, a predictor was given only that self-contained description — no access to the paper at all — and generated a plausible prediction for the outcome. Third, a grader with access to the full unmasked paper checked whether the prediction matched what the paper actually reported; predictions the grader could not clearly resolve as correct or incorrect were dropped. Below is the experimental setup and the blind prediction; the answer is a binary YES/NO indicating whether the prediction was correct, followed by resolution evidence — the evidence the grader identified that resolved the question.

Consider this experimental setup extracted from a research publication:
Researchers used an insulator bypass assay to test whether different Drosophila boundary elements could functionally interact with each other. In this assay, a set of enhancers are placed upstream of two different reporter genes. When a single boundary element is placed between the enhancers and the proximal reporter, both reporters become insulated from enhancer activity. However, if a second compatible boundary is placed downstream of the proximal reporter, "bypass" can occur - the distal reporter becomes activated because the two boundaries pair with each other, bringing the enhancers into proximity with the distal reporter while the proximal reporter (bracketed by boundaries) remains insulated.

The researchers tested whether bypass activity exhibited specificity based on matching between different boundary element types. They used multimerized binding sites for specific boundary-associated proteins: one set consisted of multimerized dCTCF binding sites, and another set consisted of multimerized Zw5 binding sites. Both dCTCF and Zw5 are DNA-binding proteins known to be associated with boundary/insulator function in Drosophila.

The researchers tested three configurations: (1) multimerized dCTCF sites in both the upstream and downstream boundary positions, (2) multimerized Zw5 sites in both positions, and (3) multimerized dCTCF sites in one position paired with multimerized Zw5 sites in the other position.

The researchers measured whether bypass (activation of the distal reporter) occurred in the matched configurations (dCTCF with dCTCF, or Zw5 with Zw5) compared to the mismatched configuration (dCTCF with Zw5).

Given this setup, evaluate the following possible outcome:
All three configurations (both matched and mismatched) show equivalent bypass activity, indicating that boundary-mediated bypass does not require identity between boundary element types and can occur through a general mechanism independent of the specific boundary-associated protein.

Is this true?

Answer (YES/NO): NO